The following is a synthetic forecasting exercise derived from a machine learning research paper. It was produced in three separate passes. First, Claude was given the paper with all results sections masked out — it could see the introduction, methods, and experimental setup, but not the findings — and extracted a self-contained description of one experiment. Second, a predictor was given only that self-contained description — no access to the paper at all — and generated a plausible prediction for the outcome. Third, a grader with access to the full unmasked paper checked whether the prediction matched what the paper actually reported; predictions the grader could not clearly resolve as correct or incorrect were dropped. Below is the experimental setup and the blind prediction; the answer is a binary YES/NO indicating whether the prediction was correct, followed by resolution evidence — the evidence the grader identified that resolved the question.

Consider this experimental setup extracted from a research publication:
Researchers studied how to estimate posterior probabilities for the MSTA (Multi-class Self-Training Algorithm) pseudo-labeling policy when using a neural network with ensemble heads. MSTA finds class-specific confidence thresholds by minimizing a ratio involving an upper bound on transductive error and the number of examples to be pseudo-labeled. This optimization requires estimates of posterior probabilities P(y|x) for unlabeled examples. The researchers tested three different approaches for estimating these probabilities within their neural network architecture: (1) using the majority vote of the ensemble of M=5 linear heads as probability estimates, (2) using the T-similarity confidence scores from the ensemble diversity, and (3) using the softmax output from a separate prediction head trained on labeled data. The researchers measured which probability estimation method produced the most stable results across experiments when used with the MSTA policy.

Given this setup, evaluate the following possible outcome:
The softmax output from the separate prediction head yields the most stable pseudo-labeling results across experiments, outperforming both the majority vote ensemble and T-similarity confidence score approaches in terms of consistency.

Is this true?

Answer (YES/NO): YES